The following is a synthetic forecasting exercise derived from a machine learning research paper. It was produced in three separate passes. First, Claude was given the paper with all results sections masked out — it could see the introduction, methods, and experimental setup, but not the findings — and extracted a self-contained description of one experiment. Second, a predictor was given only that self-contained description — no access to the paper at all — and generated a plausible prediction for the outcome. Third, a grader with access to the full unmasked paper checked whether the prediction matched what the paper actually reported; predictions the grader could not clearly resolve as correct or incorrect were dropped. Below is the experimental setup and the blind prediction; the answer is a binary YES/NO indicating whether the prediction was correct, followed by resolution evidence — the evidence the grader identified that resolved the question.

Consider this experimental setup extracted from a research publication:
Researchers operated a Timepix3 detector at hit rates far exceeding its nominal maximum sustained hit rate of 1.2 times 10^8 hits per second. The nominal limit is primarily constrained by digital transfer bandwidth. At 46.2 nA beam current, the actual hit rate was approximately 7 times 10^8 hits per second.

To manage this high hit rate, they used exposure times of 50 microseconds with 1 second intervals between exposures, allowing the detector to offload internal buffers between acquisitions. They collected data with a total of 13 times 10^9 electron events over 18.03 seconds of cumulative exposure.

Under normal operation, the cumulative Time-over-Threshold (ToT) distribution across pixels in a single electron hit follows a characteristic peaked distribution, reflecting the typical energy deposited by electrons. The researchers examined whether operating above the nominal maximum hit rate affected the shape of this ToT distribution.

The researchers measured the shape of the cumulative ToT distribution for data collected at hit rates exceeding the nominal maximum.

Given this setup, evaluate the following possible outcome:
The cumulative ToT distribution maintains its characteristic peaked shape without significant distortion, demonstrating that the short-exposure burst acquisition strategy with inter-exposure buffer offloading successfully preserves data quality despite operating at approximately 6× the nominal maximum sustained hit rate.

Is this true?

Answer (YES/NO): NO